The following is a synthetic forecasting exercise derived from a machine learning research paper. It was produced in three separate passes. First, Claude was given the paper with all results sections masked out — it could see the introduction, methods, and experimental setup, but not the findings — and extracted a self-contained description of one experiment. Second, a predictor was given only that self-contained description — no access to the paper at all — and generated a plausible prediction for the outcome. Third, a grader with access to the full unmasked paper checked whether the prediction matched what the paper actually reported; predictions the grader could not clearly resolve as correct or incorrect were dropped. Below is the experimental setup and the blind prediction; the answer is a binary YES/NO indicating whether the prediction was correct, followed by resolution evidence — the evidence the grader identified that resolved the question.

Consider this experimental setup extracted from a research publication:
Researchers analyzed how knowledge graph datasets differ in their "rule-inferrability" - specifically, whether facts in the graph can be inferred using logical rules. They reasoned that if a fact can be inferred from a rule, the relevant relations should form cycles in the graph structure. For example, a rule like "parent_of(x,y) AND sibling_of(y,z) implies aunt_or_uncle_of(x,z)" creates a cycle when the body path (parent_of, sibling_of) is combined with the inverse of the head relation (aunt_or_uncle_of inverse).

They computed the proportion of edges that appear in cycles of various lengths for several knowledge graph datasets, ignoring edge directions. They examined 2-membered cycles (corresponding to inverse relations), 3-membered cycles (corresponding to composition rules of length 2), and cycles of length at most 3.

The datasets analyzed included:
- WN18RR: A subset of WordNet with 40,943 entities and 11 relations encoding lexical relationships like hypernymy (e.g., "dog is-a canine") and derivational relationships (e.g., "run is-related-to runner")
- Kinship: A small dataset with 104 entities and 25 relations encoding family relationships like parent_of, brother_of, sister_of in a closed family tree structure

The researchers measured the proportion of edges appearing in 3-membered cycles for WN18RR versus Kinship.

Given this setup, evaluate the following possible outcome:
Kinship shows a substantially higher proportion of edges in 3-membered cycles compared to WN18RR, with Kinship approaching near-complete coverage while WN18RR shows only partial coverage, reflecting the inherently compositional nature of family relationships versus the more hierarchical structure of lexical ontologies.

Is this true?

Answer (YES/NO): YES